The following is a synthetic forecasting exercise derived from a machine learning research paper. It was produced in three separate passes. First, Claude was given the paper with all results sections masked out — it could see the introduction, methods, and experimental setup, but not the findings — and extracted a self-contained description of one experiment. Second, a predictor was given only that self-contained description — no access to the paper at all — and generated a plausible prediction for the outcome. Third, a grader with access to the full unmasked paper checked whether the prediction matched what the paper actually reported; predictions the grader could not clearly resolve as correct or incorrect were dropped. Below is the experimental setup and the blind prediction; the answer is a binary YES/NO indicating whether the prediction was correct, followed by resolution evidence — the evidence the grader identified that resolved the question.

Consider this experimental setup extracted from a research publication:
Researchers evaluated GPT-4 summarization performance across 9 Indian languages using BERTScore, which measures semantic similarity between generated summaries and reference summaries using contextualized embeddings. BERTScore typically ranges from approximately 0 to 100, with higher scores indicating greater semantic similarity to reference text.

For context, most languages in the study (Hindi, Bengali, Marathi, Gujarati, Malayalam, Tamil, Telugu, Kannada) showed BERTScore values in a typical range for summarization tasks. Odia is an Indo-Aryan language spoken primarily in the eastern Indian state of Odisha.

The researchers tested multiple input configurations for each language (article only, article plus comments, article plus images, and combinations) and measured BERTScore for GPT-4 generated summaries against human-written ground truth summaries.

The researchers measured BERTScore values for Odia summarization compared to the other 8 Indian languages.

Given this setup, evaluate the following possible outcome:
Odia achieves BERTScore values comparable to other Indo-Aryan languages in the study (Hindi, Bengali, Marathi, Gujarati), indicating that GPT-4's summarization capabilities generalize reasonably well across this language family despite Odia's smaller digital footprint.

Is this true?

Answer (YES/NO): NO